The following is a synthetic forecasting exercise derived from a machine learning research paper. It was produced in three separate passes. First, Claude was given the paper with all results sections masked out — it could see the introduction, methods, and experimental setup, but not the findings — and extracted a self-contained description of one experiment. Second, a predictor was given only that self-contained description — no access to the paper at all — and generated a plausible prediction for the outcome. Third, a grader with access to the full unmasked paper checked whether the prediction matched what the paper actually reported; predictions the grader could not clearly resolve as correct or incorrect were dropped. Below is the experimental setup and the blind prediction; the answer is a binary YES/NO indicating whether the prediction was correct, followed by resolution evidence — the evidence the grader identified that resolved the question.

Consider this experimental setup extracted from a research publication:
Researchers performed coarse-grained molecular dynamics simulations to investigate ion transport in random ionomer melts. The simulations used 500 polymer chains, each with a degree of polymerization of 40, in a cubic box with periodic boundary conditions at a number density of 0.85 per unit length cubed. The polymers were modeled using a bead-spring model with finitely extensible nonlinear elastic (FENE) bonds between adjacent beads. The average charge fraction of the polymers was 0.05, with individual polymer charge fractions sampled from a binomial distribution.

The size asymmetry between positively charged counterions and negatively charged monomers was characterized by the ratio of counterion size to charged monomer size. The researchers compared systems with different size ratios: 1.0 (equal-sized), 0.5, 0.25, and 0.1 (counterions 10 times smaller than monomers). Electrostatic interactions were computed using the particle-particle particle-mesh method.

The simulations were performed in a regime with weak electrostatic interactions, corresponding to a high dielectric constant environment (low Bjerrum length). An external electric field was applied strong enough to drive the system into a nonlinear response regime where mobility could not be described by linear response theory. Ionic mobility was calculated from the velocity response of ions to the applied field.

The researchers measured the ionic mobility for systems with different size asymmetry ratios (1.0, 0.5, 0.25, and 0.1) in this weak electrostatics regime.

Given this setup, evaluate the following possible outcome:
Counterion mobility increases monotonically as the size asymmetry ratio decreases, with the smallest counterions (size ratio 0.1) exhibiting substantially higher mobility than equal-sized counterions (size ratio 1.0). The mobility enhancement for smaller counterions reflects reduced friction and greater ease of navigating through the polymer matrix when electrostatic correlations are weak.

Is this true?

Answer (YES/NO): YES